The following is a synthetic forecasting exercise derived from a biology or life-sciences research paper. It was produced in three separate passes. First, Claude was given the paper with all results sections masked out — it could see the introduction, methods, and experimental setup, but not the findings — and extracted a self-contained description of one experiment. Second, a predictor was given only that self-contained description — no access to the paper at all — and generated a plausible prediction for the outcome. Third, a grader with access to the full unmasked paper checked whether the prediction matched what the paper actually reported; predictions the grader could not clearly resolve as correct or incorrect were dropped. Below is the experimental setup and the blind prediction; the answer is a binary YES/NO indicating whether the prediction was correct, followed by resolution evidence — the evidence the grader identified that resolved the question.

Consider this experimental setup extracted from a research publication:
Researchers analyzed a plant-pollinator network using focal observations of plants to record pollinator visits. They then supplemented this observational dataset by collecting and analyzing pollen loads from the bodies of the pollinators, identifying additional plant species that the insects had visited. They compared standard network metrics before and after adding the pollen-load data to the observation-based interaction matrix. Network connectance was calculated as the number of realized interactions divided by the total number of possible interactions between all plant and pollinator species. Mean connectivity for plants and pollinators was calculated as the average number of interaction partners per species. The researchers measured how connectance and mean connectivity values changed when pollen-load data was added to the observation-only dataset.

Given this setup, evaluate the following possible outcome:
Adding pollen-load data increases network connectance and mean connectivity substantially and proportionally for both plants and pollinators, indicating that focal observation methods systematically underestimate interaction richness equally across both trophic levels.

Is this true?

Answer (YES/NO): YES